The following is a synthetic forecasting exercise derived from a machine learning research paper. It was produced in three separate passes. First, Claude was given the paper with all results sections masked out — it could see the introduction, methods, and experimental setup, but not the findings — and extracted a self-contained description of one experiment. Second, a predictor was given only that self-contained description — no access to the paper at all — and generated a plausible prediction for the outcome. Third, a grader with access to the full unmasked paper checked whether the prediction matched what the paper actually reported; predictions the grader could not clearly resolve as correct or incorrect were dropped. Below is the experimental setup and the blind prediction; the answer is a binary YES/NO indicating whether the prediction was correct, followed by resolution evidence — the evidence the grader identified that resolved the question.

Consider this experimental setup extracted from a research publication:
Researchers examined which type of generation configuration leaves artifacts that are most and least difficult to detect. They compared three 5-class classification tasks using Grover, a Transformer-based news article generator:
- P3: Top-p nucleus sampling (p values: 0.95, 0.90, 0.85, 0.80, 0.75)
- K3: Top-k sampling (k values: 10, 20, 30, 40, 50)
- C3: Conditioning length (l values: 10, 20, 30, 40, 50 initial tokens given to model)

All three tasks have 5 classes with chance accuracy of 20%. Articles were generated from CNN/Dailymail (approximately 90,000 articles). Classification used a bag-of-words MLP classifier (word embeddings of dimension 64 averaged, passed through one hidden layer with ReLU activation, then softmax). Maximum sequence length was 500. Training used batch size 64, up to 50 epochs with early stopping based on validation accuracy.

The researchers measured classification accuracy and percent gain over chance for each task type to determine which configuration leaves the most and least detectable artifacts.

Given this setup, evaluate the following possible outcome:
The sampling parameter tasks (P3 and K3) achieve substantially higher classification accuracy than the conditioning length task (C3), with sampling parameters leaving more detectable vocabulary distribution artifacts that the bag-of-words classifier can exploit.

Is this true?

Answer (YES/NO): YES